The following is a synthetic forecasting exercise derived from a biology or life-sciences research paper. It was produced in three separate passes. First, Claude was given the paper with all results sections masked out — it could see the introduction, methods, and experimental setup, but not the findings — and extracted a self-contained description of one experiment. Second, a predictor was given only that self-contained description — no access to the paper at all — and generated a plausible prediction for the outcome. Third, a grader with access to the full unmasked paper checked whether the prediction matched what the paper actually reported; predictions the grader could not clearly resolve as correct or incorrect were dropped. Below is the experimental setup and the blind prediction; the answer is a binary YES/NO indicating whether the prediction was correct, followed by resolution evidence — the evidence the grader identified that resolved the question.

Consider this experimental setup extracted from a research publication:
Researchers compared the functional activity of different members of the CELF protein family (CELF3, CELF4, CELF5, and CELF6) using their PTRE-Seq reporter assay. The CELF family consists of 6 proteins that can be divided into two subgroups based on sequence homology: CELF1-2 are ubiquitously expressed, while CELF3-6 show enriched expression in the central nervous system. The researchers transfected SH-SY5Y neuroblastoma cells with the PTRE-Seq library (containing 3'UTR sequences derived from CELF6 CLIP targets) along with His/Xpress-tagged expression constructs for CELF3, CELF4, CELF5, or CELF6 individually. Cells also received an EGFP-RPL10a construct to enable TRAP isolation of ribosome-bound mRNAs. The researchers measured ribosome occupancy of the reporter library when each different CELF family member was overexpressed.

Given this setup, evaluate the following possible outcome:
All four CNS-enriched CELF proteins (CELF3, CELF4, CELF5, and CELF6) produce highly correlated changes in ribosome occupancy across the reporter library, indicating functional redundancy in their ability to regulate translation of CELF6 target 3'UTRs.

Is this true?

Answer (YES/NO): NO